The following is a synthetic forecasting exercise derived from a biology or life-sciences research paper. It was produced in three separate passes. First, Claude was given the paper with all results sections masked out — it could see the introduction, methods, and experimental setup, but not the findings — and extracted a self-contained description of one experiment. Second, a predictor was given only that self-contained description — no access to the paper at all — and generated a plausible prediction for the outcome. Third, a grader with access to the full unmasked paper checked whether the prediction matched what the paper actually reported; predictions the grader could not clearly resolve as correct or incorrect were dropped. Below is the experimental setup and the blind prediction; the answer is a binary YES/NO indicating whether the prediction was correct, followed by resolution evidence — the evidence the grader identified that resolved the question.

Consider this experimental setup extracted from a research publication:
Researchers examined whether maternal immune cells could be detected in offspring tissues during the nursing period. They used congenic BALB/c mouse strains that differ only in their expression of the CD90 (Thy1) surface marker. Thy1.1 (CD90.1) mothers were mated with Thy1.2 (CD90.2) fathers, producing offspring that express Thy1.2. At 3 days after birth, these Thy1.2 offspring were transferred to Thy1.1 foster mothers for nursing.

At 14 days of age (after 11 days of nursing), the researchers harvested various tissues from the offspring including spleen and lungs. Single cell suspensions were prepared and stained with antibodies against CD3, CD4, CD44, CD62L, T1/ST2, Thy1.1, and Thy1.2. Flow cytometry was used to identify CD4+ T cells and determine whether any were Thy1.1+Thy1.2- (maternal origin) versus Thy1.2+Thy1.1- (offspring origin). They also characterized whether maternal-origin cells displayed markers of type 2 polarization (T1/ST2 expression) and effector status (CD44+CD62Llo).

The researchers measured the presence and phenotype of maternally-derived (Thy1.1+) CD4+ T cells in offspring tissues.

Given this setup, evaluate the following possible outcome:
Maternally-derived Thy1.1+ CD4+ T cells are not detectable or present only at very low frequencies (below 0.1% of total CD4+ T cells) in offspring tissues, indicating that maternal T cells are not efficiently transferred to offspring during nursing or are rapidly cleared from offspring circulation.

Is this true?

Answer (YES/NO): NO